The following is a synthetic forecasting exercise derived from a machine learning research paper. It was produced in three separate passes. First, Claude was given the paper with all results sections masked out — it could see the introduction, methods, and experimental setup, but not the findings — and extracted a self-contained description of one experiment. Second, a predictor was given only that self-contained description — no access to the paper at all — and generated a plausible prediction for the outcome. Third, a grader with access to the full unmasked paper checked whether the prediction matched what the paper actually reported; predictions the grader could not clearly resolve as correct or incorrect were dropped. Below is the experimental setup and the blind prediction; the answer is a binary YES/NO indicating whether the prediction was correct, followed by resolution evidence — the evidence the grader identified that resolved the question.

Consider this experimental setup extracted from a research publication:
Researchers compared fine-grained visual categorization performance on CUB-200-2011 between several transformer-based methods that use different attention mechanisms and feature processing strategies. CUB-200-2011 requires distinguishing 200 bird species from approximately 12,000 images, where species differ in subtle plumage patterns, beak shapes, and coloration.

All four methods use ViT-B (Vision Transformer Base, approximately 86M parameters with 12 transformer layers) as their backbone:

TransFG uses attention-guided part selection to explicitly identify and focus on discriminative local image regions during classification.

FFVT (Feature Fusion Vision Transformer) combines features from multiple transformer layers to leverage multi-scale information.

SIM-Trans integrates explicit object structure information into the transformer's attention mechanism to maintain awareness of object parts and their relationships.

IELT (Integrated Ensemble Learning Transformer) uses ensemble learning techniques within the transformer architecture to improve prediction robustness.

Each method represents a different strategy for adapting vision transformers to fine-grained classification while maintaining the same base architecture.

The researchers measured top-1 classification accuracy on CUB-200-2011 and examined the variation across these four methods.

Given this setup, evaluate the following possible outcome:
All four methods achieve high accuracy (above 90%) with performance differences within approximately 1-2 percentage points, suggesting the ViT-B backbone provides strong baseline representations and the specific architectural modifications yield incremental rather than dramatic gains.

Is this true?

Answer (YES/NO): YES